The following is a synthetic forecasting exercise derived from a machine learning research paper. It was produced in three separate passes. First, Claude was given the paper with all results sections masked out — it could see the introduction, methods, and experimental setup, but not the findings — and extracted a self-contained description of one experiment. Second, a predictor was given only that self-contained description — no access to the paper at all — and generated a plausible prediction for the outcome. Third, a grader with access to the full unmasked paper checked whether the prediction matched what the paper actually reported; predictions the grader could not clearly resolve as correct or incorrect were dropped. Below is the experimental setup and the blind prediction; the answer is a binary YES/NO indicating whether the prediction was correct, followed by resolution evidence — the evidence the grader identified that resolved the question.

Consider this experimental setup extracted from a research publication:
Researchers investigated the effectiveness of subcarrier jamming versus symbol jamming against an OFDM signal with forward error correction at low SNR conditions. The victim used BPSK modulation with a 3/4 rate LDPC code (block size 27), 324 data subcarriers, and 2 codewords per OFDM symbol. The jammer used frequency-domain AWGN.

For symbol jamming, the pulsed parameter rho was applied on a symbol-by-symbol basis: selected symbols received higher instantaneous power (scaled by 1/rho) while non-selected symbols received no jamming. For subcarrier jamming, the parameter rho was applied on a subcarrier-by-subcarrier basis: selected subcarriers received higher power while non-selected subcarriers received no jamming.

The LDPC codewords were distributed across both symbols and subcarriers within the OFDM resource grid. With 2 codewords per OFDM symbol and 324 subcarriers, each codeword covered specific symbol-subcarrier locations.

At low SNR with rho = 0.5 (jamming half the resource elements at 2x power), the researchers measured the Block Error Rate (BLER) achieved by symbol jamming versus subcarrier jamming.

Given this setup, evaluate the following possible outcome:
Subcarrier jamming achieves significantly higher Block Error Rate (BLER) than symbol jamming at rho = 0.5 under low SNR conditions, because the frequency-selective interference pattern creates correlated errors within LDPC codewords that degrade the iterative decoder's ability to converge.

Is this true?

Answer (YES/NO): YES